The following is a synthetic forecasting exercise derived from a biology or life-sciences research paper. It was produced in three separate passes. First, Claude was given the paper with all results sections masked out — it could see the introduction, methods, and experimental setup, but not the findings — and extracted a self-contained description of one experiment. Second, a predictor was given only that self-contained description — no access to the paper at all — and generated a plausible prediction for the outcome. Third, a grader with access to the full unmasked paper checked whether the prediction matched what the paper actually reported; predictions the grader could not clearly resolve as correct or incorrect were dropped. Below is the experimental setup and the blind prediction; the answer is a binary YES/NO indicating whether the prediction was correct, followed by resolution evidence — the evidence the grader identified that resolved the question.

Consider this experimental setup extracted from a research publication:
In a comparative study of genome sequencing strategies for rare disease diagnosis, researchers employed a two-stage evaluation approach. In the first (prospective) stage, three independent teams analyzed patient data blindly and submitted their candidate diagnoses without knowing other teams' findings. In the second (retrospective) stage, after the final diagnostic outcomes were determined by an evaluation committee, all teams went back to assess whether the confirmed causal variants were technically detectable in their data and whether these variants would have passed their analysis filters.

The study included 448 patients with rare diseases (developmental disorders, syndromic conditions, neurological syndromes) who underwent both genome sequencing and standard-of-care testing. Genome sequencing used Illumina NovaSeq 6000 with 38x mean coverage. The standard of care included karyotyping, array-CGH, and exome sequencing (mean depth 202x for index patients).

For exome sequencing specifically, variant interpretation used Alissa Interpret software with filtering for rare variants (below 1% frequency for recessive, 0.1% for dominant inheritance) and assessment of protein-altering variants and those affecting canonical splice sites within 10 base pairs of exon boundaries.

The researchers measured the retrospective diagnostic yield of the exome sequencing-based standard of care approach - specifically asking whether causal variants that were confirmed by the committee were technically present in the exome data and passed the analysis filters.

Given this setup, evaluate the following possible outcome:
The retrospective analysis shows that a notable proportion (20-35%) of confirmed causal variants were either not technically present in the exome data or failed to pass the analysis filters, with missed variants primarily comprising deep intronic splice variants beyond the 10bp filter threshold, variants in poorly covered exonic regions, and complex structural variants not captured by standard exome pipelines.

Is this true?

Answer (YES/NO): NO